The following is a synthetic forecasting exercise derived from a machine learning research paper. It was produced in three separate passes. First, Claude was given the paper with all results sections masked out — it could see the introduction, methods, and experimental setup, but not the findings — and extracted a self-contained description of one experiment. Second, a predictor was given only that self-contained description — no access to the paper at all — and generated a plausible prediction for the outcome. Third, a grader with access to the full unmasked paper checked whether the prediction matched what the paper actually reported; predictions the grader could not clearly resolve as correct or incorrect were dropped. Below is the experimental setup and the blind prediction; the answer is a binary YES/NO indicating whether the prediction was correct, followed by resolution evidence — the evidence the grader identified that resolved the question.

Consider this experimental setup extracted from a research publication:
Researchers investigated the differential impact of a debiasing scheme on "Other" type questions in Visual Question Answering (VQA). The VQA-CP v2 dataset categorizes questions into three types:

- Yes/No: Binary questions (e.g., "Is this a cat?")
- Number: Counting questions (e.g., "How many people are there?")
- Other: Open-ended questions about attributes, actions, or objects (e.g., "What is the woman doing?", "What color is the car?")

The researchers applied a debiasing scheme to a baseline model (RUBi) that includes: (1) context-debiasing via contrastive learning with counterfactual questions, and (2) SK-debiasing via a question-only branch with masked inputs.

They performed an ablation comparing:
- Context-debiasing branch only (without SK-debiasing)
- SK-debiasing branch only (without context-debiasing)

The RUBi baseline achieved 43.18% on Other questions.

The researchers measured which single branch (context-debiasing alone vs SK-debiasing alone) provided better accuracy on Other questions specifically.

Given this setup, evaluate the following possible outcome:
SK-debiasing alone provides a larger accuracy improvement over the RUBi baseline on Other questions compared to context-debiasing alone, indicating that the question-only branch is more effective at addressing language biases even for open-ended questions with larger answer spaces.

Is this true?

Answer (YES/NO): YES